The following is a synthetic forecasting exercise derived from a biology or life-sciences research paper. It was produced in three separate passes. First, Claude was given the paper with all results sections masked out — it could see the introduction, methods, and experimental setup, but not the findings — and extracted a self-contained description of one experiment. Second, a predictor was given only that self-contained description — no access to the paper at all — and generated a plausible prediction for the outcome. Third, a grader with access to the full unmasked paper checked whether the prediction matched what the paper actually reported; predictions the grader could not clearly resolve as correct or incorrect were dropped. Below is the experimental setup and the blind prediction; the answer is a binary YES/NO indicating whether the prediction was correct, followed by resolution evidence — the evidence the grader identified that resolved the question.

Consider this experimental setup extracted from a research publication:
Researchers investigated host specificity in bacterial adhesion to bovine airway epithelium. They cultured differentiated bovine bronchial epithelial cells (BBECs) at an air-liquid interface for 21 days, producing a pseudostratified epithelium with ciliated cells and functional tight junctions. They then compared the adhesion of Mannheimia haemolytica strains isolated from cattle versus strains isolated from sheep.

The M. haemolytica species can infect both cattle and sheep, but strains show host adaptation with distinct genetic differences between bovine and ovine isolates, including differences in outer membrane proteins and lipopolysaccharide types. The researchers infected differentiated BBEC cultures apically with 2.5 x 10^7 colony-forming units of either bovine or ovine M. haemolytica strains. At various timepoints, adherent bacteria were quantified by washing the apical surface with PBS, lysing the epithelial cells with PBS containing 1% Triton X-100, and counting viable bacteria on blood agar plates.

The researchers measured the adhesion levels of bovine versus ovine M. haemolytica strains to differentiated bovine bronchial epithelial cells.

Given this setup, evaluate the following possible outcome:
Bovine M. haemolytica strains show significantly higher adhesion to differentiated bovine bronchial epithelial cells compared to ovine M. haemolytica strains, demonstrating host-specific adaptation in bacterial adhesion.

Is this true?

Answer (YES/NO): YES